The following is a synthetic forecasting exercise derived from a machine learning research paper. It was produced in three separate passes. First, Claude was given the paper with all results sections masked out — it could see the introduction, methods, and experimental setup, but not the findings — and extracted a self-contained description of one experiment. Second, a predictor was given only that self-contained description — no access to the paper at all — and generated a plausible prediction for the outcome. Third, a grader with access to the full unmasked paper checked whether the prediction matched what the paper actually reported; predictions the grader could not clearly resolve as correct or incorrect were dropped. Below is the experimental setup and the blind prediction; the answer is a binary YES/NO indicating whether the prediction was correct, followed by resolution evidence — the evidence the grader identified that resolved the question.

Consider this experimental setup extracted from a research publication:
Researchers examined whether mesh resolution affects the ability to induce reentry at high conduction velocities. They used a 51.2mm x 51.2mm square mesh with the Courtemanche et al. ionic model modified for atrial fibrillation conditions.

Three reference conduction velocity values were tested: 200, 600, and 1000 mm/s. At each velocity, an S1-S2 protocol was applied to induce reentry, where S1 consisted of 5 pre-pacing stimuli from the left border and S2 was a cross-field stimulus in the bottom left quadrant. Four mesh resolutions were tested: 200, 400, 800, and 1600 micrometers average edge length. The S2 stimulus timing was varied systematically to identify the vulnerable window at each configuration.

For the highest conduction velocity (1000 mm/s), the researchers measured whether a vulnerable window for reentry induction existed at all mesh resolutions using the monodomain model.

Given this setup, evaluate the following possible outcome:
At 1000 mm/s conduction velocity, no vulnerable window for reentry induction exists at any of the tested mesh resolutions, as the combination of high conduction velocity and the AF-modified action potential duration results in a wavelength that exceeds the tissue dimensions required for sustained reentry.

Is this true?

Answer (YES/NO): NO